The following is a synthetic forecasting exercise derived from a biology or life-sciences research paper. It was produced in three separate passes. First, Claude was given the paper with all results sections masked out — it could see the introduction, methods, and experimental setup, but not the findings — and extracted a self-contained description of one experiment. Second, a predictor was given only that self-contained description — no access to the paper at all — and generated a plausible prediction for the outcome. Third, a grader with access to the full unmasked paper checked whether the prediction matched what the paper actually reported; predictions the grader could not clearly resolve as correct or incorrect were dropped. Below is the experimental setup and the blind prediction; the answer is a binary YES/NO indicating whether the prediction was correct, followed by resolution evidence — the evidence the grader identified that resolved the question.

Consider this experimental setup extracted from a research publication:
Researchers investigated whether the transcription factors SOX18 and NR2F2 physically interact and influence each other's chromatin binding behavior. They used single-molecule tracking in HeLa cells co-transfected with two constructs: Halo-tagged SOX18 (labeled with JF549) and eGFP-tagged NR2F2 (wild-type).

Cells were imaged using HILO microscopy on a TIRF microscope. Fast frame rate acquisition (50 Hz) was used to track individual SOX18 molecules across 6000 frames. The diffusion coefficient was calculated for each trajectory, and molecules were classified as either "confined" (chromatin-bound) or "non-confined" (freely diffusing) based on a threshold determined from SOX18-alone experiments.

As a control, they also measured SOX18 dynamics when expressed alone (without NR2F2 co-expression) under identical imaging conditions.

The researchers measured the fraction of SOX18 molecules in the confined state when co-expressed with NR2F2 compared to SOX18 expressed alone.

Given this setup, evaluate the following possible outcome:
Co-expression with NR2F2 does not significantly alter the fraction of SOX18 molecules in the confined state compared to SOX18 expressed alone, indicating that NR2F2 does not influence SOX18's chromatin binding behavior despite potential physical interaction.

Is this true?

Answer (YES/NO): NO